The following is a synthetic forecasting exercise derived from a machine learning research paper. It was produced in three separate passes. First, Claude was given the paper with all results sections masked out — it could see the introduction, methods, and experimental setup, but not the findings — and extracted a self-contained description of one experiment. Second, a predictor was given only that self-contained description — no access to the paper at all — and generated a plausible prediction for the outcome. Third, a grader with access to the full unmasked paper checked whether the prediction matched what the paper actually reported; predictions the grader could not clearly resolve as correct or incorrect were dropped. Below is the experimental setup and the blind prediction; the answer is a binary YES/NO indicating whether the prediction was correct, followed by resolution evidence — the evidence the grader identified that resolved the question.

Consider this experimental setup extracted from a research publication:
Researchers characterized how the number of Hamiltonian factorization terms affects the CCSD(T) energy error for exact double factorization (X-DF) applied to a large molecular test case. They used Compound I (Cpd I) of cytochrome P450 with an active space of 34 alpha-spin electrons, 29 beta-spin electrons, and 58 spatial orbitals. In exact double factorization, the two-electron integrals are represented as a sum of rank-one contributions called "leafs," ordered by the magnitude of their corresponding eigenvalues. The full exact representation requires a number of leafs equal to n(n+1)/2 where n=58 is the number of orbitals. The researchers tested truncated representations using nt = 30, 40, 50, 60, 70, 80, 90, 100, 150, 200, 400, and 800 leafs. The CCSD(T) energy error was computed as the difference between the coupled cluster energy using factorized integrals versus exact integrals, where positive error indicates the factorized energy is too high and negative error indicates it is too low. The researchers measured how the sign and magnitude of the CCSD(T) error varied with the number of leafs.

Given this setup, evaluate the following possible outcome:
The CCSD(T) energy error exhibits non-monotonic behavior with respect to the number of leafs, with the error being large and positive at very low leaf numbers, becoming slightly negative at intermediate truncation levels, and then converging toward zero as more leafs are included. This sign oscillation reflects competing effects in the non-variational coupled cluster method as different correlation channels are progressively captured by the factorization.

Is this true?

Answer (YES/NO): NO